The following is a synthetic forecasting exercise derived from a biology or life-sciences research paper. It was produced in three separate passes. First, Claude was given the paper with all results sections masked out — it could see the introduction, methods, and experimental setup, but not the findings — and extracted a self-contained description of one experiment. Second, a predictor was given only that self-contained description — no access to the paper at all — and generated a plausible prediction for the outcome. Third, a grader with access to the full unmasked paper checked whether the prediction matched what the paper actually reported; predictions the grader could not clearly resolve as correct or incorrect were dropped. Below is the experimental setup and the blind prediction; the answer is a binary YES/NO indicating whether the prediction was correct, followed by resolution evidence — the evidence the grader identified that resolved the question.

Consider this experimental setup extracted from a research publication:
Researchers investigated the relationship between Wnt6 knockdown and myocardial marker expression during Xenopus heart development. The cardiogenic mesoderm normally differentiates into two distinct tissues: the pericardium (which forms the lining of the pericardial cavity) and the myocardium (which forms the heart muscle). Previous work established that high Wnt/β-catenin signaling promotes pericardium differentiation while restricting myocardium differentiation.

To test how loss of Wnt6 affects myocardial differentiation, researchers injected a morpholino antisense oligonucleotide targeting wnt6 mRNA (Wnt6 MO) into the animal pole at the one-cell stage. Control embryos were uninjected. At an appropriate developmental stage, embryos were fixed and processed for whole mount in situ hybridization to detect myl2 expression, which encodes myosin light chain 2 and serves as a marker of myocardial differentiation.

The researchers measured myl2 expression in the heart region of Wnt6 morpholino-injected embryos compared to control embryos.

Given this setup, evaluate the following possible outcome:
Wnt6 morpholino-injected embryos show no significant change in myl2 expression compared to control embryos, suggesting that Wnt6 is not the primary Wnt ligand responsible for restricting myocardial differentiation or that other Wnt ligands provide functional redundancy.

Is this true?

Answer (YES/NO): NO